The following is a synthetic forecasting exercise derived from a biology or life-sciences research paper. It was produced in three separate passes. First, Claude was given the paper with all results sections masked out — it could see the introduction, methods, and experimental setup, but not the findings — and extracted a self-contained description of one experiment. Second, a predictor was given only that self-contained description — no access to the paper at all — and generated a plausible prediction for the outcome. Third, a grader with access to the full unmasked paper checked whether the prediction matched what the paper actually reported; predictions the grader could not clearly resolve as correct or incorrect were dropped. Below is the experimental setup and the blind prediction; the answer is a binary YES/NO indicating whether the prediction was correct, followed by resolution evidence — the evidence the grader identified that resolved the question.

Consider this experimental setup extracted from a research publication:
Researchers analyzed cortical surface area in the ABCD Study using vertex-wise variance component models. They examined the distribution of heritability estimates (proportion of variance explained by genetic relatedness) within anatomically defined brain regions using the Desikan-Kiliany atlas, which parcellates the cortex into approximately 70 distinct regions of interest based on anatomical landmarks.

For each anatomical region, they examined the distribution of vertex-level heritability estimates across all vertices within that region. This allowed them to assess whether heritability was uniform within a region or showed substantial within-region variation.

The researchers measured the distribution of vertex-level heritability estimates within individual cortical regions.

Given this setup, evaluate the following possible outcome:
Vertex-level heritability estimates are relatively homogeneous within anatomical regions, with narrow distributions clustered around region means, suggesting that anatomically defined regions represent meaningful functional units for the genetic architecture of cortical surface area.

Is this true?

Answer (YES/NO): NO